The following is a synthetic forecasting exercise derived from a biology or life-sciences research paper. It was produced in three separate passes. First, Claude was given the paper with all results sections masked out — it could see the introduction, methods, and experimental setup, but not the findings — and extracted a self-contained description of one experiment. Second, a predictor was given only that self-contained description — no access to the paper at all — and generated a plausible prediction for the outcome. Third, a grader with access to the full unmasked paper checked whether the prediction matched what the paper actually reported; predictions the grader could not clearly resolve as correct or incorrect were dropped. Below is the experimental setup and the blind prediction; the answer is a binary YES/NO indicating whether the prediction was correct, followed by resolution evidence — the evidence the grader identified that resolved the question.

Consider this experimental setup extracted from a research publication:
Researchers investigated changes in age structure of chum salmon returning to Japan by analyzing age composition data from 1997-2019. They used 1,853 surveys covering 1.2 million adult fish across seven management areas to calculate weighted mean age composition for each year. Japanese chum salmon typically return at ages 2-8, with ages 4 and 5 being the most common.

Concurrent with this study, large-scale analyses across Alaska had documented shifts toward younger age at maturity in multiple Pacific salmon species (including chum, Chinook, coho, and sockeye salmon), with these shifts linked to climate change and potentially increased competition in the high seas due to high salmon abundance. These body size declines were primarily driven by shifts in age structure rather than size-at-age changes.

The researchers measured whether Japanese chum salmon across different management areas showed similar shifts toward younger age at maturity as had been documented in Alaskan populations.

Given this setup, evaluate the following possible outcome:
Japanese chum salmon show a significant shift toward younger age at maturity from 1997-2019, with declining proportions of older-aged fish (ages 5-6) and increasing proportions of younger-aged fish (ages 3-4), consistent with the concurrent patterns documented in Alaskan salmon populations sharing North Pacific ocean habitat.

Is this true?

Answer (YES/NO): NO